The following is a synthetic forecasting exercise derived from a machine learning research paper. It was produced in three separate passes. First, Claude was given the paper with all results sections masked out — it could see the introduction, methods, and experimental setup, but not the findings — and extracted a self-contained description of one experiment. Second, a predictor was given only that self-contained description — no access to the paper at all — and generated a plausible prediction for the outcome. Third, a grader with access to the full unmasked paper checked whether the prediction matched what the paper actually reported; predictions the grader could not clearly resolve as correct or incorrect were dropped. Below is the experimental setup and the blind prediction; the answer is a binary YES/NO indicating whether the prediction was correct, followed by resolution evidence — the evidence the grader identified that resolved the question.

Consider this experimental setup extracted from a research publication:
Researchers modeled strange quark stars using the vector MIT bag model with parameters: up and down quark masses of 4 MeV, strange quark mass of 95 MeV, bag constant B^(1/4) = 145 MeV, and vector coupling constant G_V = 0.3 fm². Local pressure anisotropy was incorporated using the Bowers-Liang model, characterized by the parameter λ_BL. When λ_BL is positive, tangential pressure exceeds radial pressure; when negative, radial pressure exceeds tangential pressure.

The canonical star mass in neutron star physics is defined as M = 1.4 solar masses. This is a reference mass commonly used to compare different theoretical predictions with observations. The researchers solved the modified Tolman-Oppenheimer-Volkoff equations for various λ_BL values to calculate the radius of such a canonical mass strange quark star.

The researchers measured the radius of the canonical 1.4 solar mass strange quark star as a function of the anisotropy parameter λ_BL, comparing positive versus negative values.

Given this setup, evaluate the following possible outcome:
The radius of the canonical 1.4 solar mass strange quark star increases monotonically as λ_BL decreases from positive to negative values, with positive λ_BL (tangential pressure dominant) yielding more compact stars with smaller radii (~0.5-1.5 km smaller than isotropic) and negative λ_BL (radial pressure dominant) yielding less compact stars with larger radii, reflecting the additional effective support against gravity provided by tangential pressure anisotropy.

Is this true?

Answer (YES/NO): NO